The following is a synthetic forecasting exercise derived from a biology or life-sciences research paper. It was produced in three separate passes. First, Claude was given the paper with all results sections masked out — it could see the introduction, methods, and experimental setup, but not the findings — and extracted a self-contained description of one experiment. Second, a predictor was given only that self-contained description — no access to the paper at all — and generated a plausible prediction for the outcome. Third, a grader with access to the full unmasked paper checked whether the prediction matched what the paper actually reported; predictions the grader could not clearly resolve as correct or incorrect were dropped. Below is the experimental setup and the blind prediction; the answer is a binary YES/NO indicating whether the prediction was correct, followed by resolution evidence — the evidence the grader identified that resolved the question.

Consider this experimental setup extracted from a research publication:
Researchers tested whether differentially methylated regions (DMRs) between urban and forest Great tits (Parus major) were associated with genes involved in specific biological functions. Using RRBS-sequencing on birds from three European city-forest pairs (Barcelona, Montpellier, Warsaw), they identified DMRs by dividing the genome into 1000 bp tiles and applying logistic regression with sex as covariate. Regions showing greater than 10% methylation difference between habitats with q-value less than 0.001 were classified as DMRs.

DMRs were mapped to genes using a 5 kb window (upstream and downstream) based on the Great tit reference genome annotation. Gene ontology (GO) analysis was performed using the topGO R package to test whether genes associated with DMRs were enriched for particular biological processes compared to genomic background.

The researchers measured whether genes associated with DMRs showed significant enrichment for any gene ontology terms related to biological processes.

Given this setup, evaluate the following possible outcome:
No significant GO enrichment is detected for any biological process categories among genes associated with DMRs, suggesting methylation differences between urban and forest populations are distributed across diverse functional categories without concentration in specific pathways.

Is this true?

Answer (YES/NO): NO